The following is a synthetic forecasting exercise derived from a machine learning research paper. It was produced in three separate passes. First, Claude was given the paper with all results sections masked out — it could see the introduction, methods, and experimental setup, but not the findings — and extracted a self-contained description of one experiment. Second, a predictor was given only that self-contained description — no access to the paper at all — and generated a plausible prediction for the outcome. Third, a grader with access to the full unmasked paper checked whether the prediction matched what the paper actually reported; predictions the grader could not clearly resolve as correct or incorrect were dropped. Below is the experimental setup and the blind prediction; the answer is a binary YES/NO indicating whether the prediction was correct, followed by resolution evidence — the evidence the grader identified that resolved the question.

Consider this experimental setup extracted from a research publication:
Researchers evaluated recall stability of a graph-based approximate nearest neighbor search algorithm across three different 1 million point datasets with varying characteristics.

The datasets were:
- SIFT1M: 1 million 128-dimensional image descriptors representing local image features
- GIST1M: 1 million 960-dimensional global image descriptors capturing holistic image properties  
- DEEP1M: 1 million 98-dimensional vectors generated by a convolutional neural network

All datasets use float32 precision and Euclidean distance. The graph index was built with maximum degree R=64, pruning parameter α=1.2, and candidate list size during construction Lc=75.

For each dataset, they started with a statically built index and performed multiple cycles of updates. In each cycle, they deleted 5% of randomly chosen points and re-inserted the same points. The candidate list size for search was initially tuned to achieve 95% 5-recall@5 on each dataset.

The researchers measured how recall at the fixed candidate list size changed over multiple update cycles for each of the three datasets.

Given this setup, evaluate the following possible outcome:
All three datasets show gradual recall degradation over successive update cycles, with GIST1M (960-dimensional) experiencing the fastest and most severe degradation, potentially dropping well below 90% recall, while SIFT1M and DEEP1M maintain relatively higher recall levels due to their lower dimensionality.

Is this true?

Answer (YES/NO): NO